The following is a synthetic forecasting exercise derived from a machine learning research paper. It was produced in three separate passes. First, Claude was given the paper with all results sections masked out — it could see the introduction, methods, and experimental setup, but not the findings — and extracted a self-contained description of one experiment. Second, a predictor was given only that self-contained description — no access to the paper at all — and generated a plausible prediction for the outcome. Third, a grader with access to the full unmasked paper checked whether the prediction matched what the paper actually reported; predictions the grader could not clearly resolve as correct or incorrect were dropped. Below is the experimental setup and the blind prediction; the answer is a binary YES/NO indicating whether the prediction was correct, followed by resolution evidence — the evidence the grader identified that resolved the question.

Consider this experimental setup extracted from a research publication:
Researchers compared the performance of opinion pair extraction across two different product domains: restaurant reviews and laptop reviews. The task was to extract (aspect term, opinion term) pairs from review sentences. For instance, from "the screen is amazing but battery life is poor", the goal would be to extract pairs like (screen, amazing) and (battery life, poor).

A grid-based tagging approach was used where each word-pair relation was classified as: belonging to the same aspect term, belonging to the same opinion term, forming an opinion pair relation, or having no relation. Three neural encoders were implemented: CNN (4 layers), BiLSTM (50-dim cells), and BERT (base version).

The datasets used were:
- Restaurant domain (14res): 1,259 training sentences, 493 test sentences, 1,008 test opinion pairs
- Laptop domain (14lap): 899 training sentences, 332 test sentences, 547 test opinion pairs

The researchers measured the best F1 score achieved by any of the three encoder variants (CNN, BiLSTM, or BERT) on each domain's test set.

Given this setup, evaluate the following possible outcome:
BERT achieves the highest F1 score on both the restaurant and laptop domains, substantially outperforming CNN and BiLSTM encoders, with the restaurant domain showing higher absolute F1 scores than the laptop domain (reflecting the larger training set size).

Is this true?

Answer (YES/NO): YES